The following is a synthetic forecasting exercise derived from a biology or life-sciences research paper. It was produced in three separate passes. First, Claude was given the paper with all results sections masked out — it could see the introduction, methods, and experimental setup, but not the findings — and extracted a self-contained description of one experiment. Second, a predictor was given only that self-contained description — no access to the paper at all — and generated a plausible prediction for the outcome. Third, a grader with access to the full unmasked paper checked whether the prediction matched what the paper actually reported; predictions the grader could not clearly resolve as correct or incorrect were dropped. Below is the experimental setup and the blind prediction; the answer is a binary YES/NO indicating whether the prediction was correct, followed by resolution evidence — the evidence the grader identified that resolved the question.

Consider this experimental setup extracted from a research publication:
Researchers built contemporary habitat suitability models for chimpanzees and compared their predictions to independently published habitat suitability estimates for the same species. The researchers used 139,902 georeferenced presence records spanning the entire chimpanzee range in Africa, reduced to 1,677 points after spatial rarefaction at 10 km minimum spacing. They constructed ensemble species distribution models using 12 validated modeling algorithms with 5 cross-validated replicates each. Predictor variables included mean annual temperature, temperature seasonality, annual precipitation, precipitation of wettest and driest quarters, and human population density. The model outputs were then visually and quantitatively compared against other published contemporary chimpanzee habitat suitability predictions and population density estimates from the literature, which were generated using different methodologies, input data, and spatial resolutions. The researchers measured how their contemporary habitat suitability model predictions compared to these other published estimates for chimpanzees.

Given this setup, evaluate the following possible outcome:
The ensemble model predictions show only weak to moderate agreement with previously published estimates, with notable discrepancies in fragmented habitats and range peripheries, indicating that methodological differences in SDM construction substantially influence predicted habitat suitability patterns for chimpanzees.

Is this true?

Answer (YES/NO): NO